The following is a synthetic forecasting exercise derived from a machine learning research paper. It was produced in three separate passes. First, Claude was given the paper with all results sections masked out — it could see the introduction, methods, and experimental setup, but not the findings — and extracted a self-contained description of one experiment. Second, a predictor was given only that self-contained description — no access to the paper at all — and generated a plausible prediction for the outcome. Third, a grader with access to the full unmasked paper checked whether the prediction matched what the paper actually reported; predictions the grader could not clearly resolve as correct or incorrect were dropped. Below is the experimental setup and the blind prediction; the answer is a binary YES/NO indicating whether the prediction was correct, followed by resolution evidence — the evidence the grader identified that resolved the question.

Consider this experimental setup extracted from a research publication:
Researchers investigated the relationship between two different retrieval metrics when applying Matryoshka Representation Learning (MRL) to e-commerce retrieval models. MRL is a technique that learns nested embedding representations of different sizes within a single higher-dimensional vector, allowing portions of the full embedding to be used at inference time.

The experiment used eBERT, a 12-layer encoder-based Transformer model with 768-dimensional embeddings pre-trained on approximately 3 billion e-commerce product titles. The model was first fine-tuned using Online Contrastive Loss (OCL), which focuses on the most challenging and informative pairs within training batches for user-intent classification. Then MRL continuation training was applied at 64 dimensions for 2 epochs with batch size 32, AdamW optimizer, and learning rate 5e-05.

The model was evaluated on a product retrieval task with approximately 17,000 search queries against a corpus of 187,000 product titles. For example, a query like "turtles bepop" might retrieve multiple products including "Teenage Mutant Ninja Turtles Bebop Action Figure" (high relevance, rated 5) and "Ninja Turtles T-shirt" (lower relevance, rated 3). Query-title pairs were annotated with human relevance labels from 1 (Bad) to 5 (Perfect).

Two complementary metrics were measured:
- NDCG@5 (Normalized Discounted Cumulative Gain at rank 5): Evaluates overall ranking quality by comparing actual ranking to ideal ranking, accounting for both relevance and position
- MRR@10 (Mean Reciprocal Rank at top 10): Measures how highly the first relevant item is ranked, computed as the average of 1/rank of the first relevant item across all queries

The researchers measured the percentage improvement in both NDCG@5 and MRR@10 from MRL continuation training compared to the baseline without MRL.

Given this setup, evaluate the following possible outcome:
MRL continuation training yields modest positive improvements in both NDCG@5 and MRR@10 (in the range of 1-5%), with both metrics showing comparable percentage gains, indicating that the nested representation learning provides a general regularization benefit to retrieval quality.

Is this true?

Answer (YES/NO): NO